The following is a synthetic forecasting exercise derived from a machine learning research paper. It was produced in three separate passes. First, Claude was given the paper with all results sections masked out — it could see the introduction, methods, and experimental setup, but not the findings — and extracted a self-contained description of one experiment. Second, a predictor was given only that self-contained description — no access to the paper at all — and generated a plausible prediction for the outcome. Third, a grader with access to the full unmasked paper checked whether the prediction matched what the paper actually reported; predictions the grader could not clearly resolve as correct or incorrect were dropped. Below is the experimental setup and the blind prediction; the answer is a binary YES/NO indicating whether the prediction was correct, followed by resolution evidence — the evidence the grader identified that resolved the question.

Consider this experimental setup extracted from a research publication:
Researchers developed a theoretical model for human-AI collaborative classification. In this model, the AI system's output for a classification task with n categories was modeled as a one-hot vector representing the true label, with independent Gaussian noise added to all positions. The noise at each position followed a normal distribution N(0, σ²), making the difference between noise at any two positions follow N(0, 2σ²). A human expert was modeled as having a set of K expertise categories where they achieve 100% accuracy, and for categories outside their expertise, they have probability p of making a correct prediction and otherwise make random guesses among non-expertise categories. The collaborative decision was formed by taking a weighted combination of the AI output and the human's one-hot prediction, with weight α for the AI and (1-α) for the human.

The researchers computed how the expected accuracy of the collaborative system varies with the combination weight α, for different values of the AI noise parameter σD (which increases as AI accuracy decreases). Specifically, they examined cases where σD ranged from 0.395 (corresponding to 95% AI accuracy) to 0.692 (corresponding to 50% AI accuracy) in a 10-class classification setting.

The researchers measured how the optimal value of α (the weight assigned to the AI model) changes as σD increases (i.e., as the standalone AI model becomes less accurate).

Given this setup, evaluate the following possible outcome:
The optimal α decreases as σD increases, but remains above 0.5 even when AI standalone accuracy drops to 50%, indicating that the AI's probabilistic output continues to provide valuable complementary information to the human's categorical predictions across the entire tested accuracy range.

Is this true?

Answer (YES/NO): NO